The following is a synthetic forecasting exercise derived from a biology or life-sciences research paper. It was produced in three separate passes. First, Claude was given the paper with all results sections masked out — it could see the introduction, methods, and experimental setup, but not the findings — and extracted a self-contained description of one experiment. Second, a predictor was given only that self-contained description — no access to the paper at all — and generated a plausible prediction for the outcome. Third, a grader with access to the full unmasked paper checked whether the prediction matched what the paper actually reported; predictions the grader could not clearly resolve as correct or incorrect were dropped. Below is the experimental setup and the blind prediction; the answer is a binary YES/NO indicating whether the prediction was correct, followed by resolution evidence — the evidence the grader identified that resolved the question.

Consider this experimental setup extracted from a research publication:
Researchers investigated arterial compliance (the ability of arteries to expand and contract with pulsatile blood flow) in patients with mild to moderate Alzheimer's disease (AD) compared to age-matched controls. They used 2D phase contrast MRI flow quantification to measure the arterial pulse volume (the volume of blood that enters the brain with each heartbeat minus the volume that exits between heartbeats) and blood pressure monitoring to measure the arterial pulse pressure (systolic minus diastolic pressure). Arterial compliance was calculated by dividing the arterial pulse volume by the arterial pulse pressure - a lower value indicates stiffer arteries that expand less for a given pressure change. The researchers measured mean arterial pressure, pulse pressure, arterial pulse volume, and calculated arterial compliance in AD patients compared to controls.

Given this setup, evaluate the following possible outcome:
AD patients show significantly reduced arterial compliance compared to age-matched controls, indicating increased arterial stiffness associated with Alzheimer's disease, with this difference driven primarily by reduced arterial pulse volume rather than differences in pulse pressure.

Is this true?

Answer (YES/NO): NO